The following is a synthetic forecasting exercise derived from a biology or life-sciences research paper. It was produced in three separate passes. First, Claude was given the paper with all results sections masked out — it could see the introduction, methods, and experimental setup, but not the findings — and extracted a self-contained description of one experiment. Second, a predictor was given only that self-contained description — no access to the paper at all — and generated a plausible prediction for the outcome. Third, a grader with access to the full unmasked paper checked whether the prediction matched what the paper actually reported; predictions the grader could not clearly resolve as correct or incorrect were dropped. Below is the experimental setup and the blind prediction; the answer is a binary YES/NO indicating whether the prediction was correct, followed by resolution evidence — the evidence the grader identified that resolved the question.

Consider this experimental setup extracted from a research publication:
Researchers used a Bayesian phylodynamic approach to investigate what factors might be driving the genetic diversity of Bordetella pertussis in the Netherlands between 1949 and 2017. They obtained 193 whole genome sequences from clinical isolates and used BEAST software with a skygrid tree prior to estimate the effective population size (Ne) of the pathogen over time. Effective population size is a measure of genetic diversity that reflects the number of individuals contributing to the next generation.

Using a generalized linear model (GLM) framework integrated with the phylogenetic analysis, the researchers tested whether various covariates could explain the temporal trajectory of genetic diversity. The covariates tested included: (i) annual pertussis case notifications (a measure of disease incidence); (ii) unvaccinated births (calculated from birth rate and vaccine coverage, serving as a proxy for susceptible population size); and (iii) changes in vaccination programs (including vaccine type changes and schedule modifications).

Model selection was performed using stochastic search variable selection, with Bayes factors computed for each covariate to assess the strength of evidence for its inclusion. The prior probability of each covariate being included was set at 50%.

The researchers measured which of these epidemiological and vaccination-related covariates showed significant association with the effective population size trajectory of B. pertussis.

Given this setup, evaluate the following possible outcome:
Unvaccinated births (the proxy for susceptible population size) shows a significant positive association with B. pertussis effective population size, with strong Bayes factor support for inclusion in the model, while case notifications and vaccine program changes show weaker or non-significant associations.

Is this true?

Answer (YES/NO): NO